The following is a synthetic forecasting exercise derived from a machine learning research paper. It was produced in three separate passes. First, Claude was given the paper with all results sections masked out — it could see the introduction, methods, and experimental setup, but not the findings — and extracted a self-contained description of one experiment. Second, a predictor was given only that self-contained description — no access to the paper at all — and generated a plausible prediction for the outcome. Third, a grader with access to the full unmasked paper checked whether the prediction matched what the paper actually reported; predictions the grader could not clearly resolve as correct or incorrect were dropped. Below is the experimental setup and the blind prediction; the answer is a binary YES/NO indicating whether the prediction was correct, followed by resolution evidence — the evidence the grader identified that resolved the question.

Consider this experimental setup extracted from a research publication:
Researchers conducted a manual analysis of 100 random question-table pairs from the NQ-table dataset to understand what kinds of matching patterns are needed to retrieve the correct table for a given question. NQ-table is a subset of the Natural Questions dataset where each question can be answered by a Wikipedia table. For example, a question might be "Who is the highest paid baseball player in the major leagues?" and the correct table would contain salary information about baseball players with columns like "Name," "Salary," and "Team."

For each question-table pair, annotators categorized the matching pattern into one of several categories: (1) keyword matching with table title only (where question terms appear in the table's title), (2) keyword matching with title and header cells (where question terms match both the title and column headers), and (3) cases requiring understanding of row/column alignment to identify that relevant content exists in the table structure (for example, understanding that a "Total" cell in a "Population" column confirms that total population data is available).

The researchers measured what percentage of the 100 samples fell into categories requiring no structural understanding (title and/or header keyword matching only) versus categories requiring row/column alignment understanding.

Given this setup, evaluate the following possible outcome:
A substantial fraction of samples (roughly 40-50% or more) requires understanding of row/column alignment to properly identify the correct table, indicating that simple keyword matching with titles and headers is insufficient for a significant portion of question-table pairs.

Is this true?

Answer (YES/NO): NO